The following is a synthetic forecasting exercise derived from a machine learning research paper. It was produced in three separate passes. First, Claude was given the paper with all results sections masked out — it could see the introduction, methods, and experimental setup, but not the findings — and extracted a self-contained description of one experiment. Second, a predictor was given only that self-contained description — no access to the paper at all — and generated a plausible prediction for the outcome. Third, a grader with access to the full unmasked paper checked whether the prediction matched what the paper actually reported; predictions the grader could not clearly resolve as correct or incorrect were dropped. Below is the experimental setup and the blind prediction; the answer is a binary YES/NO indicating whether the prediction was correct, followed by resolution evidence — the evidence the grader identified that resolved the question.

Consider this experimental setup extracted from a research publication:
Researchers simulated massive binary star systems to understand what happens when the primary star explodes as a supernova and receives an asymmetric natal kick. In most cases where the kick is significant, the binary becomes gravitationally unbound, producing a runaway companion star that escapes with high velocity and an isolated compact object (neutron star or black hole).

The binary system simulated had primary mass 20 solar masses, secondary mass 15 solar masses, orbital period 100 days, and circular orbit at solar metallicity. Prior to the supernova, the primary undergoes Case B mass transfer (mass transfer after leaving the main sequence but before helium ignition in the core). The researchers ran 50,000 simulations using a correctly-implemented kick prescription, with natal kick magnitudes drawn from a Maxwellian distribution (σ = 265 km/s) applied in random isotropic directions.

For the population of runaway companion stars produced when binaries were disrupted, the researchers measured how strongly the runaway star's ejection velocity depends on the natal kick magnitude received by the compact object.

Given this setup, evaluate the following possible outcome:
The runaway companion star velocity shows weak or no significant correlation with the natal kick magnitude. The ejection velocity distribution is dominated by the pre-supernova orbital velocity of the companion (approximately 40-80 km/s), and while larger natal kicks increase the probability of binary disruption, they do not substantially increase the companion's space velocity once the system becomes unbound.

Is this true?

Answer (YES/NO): YES